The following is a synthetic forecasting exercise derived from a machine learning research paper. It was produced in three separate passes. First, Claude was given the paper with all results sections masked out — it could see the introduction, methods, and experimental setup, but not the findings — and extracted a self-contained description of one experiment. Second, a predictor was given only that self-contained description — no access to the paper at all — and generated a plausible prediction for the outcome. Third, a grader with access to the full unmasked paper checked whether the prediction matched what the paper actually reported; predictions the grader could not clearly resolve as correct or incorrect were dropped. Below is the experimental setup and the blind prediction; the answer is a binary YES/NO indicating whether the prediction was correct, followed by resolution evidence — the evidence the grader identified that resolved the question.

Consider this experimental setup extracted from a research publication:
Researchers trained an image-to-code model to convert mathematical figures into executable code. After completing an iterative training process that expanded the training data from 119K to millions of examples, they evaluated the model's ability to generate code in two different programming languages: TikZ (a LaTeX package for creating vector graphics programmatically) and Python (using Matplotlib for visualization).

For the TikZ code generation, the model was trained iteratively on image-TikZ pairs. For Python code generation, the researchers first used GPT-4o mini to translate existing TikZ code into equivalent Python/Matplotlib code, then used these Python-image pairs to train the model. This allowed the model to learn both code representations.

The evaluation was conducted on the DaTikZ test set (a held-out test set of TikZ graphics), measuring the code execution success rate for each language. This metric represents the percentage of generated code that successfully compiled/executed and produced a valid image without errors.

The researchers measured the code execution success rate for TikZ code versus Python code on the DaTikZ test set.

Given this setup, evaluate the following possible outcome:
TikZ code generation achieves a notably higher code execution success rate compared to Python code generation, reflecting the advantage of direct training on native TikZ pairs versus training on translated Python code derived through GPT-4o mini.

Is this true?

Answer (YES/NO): NO